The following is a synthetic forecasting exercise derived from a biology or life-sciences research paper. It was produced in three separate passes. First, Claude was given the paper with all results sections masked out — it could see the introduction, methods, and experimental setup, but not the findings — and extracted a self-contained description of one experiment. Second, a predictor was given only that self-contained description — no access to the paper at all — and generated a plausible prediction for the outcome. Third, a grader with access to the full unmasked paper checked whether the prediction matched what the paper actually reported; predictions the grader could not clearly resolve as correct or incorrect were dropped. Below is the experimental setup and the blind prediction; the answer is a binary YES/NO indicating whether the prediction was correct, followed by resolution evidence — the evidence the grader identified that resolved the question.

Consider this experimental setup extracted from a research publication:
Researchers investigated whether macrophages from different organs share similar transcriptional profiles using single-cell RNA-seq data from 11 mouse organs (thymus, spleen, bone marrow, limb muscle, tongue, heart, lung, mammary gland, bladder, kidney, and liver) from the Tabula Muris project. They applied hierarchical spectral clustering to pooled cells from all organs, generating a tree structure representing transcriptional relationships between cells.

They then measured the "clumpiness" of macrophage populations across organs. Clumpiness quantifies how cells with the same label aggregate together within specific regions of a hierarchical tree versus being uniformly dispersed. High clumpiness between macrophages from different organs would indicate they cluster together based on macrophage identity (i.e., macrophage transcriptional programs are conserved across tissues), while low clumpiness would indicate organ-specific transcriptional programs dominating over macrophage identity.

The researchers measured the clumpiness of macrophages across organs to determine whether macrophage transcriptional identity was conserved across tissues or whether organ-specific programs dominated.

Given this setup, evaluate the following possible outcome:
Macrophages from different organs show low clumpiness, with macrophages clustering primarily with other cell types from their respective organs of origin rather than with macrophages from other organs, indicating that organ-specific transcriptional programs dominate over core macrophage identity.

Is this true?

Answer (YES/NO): NO